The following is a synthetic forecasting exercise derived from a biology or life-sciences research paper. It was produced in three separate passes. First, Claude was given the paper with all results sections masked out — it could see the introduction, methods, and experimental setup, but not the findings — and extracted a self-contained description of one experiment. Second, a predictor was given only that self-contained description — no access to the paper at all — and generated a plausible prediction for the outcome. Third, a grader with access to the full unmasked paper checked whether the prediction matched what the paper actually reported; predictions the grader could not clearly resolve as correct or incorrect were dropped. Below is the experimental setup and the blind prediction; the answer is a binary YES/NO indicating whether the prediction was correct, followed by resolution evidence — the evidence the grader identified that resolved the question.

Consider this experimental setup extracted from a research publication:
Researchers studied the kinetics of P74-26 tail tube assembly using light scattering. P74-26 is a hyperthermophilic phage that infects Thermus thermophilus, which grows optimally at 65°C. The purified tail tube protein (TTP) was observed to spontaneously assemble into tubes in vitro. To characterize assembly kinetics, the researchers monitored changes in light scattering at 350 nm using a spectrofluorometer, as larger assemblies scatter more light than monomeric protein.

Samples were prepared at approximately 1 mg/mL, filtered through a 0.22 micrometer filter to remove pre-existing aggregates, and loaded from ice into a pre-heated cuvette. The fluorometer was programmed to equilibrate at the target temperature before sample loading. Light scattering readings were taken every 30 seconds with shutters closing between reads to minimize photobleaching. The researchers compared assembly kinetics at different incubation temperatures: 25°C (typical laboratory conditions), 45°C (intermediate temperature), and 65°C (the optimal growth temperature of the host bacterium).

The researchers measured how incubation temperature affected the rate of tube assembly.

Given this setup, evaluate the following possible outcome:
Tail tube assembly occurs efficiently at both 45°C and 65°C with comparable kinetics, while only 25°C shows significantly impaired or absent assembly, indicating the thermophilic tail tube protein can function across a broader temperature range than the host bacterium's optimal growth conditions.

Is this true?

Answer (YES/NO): NO